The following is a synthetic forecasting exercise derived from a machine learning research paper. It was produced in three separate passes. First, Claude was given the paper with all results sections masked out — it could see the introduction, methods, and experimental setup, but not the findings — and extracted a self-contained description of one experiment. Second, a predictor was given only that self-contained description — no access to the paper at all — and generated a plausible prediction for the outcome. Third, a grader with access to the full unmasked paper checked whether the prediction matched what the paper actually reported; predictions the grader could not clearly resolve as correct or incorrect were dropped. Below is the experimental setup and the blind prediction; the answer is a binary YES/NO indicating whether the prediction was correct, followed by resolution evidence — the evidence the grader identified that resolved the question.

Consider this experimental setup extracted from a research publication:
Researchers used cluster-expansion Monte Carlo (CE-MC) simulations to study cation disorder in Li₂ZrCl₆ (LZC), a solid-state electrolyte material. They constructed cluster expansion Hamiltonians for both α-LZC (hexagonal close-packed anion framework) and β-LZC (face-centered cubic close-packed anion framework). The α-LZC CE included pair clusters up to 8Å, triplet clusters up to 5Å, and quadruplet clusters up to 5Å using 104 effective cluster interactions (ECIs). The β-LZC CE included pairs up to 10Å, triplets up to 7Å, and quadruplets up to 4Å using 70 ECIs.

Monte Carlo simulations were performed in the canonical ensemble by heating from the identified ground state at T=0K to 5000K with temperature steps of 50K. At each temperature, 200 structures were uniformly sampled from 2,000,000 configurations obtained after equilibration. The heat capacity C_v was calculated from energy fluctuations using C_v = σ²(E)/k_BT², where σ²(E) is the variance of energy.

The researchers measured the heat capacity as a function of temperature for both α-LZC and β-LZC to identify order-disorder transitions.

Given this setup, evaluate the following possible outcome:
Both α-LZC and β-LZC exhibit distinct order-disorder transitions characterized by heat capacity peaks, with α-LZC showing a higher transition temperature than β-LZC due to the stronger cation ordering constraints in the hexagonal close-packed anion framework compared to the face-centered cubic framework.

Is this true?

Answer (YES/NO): NO